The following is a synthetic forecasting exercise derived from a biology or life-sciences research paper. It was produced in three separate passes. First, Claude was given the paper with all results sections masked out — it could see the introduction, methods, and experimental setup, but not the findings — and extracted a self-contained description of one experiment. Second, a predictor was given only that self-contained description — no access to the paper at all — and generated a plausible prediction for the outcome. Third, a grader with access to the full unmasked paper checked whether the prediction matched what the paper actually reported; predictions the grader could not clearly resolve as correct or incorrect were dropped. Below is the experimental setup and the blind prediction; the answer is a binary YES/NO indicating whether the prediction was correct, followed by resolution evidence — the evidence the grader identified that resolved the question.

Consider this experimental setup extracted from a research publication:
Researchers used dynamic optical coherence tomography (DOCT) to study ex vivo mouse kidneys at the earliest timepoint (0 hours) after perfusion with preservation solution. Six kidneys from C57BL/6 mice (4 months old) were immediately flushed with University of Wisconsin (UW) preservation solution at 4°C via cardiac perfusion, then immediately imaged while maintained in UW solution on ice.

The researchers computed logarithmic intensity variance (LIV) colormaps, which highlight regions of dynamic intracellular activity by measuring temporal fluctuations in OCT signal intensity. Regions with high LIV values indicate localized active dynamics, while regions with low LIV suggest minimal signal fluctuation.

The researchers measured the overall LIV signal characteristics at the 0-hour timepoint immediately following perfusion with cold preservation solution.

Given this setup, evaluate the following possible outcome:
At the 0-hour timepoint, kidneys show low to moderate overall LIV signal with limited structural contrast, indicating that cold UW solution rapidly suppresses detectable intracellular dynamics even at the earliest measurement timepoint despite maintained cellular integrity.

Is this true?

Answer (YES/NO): NO